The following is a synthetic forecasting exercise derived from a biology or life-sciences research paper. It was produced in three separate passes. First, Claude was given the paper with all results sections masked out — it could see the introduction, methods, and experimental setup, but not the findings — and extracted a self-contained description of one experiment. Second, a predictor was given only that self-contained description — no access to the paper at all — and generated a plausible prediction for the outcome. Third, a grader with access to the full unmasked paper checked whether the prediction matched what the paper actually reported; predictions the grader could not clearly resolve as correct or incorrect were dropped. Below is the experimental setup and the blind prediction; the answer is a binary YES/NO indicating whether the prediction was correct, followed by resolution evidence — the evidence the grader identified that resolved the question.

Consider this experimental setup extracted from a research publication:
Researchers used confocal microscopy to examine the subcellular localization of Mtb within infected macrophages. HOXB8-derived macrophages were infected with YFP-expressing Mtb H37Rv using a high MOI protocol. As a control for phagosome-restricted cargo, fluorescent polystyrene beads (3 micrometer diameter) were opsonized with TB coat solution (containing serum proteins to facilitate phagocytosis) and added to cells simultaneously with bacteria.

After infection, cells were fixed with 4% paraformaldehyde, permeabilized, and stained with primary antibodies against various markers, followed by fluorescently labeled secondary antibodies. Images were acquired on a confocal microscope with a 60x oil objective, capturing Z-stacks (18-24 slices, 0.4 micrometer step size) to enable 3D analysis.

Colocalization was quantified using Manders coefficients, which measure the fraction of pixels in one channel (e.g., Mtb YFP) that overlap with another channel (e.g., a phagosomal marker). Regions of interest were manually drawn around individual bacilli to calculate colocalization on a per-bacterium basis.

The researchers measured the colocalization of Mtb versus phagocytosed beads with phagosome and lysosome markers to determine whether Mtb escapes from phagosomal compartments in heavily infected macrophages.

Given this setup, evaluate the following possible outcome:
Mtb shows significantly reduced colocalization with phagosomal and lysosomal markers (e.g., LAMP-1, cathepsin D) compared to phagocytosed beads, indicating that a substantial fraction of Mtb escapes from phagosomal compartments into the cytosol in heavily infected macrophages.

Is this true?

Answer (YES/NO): NO